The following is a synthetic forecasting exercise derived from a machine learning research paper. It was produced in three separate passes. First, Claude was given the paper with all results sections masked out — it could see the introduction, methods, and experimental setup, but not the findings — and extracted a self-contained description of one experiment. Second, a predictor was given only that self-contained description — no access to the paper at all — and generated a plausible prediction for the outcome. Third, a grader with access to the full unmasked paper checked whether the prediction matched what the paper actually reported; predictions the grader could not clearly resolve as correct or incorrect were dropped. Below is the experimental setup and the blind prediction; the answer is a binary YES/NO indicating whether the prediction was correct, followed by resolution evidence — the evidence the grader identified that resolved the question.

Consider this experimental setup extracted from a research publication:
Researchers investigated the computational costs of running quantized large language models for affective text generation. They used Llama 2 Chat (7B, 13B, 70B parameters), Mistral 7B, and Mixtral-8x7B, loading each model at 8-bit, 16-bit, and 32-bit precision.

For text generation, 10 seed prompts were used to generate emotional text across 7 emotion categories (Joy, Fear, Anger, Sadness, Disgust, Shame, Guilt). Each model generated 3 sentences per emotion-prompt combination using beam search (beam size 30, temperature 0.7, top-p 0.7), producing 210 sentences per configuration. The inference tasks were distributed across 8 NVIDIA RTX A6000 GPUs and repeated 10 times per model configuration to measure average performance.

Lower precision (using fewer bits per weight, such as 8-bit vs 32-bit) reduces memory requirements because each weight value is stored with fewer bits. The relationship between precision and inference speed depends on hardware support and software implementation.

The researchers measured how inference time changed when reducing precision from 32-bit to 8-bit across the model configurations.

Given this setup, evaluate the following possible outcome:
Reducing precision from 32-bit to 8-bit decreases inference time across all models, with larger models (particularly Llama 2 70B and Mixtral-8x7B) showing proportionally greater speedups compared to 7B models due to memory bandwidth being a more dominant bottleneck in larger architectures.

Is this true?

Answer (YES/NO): NO